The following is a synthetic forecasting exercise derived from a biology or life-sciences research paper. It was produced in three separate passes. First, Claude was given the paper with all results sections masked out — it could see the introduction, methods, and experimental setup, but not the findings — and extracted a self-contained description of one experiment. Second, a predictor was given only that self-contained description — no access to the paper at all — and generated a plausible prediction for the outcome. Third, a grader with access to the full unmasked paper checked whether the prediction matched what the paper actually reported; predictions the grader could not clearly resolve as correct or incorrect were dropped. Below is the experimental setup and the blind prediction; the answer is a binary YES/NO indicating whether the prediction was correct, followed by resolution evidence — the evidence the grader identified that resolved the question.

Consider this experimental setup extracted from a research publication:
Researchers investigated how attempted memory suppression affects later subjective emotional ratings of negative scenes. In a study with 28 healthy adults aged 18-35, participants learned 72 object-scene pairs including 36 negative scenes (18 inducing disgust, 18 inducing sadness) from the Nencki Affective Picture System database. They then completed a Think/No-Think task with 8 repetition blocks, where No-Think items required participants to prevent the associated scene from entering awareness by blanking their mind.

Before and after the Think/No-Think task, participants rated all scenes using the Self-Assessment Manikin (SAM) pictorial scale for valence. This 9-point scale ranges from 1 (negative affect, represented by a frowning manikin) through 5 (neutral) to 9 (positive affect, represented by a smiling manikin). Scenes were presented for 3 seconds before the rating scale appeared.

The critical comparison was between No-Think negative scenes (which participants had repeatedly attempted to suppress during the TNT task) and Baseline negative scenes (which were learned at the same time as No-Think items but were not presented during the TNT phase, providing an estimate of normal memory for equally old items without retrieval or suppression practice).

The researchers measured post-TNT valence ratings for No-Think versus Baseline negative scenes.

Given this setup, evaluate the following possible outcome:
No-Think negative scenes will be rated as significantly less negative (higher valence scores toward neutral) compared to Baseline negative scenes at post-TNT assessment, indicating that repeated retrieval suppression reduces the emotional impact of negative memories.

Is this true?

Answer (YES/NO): NO